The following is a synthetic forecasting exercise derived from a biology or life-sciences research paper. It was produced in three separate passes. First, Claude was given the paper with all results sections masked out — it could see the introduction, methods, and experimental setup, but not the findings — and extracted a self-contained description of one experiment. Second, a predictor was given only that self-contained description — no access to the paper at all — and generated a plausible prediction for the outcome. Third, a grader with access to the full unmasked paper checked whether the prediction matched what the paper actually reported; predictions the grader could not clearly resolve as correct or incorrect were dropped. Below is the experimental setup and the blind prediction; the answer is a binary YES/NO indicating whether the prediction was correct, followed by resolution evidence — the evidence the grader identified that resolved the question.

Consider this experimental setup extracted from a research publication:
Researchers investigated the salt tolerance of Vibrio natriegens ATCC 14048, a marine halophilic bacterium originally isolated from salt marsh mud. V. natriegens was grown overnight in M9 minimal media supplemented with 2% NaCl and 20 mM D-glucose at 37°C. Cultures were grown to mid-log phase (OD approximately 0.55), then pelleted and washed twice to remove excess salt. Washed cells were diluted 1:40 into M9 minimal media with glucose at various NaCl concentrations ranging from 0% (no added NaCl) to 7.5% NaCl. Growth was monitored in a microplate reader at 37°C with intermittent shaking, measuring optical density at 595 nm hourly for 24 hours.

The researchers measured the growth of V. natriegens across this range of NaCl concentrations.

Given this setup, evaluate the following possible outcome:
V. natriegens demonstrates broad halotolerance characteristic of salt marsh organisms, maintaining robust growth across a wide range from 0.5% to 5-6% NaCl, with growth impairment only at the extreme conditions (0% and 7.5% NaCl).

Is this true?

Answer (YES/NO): NO